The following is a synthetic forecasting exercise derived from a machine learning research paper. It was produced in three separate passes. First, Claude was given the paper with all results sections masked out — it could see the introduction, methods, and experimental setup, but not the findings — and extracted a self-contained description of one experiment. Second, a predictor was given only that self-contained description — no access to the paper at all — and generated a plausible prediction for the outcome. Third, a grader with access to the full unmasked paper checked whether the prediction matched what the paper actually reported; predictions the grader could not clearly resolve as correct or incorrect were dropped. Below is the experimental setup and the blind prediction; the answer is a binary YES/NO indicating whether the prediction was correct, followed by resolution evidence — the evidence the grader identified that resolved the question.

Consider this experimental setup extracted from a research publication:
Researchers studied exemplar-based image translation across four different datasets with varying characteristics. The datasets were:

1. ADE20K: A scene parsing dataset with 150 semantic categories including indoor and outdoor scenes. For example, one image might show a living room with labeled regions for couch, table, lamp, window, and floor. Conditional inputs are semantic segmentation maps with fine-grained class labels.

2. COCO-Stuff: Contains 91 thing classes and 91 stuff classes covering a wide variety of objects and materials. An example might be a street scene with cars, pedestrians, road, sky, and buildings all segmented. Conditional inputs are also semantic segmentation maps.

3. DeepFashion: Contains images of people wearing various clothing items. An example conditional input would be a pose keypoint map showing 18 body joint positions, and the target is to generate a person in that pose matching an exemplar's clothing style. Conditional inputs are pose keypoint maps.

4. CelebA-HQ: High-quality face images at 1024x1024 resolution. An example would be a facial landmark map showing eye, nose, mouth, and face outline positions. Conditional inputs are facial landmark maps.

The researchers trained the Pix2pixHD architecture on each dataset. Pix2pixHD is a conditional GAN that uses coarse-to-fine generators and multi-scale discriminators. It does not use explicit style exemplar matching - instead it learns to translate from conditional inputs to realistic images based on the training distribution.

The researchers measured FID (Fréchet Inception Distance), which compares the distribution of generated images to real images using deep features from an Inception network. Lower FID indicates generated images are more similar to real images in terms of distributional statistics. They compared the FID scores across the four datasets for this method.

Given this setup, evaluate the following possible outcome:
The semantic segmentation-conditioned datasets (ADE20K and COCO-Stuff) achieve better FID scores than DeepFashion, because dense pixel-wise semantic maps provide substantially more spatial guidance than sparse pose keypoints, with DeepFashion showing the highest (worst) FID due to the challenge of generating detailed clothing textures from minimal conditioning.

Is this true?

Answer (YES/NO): NO